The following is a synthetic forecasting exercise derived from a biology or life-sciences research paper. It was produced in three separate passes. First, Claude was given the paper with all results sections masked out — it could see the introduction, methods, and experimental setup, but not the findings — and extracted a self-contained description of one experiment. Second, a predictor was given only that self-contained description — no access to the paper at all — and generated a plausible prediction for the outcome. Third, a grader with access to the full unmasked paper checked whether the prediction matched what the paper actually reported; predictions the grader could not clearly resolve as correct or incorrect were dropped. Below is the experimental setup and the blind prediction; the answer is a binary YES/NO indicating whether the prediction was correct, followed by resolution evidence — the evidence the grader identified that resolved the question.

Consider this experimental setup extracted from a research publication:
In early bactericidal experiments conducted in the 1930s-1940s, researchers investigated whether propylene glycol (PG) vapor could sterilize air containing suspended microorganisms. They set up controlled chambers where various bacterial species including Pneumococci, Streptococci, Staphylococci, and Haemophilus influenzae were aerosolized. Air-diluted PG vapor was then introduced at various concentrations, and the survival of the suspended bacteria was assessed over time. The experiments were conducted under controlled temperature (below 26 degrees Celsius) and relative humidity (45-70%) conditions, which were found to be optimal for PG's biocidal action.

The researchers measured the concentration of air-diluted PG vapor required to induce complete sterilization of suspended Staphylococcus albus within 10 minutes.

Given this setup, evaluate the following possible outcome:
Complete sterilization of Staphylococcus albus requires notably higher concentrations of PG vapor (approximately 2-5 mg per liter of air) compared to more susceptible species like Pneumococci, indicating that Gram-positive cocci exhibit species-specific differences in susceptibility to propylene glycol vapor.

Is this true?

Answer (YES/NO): NO